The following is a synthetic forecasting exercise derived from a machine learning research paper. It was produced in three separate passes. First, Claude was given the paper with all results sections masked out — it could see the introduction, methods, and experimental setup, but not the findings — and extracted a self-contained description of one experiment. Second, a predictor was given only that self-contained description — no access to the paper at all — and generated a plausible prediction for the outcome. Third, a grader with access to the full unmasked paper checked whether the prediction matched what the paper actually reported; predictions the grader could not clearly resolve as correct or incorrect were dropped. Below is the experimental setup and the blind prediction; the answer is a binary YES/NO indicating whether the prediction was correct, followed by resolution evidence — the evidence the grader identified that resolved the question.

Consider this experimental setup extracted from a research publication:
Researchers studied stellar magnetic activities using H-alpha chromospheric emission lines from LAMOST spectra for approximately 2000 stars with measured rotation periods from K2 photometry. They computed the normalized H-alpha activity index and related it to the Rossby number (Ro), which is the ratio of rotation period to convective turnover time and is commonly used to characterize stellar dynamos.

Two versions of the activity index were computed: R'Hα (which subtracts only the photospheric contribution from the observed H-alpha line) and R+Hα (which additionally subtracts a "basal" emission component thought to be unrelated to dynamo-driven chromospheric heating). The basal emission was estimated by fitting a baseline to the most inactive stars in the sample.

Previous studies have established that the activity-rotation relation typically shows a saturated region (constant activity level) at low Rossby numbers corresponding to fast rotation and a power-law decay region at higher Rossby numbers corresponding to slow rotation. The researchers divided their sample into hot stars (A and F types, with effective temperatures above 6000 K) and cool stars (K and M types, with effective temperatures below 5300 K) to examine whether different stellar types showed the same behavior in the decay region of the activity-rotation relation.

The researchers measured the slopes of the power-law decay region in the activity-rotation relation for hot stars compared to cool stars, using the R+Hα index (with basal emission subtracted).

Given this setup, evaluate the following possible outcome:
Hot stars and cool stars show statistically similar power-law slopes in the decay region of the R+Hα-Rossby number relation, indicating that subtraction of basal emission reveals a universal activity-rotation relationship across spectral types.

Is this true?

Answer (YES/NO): NO